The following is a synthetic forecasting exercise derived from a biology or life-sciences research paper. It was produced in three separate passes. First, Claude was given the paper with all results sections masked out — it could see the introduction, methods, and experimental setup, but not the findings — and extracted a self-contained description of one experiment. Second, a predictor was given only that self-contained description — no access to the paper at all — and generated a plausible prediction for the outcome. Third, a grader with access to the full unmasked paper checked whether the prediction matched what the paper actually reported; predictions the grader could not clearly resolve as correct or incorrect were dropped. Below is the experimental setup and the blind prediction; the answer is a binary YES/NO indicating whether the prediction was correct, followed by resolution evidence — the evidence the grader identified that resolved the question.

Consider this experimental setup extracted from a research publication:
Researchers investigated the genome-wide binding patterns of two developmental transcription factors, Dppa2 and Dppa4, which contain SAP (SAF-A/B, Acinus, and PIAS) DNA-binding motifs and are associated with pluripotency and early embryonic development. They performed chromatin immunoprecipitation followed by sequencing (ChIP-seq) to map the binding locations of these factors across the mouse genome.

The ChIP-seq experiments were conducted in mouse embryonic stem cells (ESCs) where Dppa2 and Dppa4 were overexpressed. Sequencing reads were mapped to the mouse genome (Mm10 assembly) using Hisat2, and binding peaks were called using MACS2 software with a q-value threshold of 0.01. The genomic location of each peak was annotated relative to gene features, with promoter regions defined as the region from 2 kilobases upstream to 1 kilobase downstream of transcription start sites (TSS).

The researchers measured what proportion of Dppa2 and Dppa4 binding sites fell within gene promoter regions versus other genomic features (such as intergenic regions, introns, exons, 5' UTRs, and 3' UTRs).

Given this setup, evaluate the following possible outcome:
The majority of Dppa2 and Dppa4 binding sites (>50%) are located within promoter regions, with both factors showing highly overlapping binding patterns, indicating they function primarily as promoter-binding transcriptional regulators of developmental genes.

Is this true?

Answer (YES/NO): YES